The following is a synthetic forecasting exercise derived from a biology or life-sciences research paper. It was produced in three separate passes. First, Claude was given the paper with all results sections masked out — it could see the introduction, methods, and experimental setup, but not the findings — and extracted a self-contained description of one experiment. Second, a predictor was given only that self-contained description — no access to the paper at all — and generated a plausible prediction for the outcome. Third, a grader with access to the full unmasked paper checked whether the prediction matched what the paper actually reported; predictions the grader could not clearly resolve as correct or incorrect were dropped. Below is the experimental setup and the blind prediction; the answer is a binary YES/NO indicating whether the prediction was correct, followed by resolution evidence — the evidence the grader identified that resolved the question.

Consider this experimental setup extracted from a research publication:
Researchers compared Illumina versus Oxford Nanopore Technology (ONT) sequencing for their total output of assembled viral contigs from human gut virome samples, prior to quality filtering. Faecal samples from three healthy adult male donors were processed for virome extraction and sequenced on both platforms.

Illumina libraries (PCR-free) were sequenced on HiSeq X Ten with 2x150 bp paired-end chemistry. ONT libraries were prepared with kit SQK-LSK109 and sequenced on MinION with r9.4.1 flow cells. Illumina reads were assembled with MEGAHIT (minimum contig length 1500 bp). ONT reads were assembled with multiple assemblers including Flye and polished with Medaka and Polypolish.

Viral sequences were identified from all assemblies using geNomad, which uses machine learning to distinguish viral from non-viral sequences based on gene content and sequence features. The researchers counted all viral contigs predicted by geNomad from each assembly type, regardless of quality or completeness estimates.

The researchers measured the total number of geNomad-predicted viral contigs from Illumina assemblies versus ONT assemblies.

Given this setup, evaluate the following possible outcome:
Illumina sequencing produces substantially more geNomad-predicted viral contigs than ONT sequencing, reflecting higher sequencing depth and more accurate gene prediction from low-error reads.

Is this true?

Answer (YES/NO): NO